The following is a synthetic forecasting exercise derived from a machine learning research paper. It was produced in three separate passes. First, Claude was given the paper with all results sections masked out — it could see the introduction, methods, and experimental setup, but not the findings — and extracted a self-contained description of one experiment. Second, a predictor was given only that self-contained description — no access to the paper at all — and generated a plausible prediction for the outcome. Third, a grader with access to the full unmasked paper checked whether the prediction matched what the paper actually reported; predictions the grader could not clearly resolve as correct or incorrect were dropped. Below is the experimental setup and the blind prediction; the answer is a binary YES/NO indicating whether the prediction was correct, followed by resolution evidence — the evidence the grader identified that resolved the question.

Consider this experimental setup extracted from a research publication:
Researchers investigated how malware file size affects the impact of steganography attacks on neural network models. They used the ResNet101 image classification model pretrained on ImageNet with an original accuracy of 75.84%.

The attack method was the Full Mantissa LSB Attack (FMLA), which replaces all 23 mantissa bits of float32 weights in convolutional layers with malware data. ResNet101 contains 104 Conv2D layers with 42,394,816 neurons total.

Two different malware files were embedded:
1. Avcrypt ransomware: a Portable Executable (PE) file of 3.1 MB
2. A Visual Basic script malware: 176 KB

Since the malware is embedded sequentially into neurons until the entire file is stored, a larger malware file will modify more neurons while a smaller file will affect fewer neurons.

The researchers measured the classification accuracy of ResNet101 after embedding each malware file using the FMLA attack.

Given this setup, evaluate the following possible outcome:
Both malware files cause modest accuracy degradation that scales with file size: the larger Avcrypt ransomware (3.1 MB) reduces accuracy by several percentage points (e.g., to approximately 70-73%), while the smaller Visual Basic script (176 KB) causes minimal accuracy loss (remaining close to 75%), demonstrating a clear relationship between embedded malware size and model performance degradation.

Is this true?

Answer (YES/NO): NO